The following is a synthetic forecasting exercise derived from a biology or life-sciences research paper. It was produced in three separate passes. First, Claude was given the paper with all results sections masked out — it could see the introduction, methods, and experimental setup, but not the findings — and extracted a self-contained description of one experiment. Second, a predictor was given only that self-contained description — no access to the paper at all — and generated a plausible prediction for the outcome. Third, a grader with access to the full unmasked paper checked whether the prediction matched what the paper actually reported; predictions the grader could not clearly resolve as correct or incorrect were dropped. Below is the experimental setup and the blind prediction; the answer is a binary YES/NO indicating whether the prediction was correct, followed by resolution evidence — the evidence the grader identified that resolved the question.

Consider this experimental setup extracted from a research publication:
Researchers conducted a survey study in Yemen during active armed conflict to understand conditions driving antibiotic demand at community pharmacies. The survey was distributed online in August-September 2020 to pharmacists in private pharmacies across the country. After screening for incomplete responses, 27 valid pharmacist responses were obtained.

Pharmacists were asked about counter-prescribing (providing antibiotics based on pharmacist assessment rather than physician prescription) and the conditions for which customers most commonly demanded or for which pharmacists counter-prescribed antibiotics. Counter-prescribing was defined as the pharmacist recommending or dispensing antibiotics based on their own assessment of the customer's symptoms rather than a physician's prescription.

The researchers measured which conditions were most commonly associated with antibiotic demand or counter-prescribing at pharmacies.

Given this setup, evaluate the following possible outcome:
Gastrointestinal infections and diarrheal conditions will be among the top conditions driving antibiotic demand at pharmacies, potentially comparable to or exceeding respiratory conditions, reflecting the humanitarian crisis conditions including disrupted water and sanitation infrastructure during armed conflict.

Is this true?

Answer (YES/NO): NO